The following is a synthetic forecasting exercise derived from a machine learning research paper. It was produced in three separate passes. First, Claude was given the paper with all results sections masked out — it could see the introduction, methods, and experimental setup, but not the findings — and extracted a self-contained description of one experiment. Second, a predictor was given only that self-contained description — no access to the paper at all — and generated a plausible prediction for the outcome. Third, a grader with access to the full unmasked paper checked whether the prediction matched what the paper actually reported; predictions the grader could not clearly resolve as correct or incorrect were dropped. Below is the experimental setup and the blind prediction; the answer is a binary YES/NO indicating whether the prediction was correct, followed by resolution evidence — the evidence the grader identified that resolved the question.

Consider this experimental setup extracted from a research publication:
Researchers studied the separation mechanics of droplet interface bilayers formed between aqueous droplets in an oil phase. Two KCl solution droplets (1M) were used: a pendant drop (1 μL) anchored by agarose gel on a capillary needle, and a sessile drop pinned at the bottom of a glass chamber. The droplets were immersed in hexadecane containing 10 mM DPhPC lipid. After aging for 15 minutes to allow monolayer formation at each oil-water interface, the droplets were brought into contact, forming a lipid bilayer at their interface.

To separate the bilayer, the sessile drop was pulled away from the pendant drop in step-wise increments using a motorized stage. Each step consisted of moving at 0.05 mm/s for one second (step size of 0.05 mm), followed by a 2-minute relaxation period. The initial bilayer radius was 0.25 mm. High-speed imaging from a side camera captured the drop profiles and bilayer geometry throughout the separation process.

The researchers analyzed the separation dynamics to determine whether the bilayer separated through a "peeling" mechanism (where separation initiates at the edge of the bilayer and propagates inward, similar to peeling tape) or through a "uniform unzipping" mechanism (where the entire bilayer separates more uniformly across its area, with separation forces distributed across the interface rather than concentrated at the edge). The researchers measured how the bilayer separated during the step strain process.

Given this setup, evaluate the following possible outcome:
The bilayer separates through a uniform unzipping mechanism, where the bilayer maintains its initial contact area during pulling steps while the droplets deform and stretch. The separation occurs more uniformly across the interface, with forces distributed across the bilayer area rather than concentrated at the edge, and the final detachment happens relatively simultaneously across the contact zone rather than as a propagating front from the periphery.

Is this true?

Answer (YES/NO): NO